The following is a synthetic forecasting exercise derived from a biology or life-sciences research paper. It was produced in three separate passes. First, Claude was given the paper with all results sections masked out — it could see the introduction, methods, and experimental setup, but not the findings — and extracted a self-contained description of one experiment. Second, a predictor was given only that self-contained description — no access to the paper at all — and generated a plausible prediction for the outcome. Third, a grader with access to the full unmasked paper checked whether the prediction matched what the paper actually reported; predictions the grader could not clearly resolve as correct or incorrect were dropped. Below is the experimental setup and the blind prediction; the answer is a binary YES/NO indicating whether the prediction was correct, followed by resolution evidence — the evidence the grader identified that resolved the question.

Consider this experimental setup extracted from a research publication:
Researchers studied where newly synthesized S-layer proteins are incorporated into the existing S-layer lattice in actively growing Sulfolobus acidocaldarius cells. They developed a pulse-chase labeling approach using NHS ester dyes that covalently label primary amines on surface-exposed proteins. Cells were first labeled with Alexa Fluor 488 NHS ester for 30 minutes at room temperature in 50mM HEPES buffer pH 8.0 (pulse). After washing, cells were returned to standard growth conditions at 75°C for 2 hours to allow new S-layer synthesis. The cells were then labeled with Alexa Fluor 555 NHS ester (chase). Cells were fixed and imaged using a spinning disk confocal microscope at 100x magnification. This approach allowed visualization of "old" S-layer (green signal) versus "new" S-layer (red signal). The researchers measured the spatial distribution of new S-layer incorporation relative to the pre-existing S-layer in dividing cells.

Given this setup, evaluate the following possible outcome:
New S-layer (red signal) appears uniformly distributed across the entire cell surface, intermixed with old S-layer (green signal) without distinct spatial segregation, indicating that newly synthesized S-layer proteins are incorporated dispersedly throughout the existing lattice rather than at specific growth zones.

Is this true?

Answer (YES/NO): YES